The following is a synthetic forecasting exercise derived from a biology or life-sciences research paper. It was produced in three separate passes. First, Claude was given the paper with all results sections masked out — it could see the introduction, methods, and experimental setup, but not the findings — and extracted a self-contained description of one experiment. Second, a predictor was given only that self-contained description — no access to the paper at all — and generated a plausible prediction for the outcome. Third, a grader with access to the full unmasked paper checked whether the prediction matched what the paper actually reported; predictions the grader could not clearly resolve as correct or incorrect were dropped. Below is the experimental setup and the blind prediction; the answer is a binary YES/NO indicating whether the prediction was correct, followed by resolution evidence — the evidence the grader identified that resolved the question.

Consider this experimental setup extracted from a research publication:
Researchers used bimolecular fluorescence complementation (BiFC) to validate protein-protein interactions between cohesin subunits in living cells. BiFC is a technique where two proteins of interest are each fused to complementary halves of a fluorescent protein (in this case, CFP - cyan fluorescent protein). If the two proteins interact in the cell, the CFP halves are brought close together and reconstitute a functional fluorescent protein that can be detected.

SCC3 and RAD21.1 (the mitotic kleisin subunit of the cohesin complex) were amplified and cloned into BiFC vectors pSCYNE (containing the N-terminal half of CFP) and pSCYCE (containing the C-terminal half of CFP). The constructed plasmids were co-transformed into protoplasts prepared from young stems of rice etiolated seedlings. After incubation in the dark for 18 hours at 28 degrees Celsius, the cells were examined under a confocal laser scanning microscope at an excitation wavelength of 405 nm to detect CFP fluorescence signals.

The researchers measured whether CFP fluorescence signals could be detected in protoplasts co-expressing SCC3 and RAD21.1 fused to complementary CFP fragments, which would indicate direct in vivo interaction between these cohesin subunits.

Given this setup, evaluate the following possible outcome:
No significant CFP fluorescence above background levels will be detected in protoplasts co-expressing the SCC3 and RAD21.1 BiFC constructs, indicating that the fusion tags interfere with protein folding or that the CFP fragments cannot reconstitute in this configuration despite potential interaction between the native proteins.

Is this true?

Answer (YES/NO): NO